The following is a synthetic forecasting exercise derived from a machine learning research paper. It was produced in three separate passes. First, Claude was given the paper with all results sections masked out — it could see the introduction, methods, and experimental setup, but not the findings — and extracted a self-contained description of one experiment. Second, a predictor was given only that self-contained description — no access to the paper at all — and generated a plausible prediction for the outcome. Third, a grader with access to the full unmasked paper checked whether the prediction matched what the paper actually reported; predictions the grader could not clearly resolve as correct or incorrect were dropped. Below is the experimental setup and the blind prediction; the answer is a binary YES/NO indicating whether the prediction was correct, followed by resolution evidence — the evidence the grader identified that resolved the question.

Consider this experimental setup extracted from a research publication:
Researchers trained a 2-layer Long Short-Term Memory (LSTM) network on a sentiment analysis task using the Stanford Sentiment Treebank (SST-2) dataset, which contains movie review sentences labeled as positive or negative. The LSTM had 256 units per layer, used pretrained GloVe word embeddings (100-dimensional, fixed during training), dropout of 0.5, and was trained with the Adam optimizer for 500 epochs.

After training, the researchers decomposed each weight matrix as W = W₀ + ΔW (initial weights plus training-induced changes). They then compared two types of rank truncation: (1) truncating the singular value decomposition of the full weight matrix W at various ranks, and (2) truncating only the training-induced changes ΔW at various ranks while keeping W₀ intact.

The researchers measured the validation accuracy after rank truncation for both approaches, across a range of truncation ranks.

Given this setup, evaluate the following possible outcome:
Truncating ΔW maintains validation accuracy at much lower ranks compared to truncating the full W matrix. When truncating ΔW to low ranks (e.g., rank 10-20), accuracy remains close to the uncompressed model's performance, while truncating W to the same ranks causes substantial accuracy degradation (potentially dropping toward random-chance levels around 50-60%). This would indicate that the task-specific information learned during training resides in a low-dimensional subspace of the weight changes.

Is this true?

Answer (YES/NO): YES